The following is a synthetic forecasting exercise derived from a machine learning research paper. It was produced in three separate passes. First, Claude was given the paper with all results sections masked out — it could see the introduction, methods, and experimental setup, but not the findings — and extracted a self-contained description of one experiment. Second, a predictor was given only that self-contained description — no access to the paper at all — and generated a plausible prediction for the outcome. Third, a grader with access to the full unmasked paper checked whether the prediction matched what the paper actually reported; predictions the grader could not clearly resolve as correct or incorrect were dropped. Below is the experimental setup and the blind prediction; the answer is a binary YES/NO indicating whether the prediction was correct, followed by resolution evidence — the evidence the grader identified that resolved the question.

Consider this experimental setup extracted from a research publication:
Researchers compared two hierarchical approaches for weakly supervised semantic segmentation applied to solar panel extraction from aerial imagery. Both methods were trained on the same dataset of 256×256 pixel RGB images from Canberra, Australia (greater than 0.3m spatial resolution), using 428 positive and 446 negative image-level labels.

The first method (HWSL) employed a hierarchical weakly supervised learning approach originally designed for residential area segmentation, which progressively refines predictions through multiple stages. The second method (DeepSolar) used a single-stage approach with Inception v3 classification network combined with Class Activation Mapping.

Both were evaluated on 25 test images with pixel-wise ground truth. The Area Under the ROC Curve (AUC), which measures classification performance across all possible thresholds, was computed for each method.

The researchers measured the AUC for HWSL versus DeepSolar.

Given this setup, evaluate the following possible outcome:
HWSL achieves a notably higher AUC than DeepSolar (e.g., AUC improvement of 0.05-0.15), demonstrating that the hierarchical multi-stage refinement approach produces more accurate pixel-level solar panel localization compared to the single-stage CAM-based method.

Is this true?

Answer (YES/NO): NO